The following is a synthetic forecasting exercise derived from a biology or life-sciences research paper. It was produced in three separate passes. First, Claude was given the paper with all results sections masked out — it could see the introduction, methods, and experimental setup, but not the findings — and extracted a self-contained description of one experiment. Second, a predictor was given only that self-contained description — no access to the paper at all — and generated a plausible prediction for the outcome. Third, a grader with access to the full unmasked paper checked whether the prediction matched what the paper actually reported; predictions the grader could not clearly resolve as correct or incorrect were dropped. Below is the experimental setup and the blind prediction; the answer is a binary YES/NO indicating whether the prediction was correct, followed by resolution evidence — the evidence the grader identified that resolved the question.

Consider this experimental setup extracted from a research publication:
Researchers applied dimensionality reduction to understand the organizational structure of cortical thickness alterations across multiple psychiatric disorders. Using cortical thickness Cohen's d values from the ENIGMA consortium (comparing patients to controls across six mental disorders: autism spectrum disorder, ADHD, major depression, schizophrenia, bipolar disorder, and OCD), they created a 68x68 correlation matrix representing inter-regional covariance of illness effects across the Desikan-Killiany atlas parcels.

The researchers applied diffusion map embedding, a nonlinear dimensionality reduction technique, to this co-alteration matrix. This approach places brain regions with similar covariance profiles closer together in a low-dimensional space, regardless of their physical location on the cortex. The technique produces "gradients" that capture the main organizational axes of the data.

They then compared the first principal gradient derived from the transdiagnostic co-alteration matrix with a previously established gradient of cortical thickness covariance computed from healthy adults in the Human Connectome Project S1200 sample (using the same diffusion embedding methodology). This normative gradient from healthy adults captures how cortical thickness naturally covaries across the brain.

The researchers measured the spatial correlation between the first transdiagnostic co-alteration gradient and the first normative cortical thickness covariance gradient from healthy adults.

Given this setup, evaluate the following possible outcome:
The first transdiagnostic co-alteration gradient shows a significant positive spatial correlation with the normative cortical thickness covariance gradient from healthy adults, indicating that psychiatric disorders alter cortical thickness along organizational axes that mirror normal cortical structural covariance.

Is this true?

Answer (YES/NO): NO